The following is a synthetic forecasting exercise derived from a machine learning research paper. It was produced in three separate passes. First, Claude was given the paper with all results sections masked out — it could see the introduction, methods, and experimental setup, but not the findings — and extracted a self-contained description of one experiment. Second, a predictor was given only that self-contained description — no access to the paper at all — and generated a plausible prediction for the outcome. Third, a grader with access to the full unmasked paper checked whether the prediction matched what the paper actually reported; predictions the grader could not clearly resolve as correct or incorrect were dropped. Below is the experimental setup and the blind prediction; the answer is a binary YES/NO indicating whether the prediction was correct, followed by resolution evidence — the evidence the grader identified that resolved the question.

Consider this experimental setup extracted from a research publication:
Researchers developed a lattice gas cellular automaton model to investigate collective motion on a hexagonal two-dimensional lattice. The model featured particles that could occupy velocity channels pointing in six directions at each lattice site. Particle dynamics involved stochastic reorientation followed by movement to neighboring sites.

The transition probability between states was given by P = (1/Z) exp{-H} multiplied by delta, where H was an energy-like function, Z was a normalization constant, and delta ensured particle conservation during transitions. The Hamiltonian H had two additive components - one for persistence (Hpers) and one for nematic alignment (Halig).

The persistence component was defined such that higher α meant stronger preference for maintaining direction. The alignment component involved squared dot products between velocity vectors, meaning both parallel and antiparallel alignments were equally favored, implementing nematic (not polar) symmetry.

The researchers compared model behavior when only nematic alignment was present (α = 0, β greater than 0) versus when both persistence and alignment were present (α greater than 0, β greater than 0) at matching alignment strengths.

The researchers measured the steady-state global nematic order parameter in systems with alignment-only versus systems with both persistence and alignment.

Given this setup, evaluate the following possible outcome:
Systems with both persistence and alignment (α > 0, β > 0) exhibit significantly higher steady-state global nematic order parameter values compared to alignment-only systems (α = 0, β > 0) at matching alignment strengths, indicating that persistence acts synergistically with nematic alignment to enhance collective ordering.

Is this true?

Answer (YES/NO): NO